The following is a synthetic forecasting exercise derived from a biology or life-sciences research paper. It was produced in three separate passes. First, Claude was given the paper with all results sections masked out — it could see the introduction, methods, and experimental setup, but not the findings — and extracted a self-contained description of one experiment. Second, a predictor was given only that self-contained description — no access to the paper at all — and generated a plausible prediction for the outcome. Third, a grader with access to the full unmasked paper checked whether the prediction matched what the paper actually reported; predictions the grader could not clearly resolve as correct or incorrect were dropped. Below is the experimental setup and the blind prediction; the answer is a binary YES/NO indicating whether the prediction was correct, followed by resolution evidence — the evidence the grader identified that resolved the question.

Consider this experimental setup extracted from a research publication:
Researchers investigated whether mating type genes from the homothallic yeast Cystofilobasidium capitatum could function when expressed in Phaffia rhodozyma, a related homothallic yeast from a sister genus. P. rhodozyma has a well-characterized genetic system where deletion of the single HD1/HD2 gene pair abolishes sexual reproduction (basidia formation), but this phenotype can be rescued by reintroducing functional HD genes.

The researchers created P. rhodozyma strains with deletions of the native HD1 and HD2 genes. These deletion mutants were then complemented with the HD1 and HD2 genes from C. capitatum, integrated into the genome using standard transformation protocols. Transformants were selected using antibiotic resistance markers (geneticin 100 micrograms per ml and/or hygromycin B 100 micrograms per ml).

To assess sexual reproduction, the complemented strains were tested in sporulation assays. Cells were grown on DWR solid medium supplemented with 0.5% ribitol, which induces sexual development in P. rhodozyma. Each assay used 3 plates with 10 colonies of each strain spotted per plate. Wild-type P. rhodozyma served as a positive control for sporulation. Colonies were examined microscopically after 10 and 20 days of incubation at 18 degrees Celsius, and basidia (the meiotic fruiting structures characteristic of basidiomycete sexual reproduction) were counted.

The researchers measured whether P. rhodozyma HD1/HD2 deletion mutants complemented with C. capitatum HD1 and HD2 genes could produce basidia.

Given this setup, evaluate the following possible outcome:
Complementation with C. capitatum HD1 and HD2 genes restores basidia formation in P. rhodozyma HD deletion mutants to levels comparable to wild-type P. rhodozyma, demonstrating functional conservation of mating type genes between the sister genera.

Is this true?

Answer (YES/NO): NO